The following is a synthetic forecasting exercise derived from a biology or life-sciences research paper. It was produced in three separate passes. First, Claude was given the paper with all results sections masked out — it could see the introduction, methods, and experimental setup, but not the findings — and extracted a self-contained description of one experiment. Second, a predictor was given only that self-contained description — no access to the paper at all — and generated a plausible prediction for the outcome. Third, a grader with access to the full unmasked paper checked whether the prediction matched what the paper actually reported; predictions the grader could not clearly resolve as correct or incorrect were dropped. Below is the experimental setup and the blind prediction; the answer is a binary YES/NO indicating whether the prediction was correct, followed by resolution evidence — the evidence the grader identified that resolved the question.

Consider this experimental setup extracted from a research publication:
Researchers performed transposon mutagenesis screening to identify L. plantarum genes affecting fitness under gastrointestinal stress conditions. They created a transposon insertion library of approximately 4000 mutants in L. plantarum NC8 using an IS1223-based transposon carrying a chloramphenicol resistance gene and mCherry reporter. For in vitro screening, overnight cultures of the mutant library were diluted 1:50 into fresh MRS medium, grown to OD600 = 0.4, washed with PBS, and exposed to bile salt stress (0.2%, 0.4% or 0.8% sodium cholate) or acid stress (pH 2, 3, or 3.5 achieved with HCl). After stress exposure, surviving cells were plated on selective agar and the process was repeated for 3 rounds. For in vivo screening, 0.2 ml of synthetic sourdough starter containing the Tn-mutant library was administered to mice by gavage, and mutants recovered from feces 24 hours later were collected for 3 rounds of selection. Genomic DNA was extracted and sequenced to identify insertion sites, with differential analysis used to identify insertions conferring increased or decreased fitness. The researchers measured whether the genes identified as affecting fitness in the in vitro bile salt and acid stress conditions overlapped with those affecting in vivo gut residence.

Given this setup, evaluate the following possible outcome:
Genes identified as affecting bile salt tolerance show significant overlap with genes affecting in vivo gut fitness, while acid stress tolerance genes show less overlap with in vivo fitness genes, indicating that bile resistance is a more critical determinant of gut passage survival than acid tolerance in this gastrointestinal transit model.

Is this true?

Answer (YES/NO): NO